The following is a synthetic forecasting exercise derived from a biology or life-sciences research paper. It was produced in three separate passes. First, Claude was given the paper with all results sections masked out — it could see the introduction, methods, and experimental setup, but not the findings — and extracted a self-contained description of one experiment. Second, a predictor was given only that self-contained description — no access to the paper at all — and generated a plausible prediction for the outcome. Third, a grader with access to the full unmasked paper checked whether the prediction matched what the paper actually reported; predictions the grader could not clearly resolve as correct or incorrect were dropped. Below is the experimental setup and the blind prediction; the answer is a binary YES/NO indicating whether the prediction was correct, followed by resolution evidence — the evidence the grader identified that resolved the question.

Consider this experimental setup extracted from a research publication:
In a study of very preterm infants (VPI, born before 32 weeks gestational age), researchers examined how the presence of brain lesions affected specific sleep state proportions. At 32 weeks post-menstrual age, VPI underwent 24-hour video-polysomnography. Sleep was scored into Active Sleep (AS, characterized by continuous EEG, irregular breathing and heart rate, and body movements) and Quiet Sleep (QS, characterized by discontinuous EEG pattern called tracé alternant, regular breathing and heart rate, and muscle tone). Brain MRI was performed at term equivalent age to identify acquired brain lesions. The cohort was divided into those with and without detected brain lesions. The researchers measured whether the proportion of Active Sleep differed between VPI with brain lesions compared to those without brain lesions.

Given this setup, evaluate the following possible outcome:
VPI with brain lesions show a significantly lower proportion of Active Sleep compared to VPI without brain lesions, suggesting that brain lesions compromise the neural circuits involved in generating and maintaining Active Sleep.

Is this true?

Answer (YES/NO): NO